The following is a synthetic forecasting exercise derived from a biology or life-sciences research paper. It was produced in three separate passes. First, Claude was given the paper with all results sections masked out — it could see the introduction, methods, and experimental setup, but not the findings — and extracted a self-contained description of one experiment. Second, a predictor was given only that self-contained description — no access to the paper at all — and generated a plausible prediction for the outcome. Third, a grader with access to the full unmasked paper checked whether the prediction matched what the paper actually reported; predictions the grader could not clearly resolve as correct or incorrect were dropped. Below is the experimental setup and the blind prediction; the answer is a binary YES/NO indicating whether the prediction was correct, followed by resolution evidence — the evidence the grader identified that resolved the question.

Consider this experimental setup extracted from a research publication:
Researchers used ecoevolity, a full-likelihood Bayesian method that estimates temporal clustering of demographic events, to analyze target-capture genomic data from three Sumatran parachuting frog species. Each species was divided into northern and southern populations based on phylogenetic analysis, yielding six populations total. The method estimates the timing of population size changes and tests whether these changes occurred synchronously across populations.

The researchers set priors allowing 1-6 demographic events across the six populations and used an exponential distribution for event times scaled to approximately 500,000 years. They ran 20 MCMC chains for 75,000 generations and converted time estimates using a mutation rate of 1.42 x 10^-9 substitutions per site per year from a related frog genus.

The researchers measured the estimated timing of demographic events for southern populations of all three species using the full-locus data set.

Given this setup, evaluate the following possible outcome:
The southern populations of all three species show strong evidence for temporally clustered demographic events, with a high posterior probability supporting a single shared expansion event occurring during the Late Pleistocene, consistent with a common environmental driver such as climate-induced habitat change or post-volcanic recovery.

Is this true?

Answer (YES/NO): NO